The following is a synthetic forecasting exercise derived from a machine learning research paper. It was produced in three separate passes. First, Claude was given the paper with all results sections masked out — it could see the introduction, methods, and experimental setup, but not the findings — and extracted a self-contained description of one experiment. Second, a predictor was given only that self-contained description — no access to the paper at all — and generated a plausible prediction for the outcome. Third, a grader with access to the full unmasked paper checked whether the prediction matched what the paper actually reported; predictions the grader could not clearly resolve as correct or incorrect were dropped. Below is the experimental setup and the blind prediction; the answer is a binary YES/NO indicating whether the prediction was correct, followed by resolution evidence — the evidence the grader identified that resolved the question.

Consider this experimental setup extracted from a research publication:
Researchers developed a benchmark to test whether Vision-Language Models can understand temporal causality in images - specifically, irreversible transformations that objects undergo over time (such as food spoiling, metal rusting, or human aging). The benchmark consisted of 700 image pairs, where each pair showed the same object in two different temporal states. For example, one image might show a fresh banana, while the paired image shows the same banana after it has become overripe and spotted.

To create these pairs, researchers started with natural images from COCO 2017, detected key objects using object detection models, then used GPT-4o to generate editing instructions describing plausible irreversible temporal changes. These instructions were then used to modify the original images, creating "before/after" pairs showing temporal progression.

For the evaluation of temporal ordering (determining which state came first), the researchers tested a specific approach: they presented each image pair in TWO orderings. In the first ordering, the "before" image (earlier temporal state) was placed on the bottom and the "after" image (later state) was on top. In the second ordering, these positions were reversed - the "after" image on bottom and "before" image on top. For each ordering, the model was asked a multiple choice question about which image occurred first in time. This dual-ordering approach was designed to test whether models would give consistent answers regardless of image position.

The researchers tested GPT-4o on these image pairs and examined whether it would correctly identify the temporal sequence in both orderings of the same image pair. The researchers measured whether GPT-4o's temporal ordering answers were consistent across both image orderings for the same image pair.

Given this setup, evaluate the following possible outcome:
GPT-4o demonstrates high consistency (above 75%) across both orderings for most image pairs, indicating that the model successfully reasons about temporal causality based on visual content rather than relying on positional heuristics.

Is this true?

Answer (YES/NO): NO